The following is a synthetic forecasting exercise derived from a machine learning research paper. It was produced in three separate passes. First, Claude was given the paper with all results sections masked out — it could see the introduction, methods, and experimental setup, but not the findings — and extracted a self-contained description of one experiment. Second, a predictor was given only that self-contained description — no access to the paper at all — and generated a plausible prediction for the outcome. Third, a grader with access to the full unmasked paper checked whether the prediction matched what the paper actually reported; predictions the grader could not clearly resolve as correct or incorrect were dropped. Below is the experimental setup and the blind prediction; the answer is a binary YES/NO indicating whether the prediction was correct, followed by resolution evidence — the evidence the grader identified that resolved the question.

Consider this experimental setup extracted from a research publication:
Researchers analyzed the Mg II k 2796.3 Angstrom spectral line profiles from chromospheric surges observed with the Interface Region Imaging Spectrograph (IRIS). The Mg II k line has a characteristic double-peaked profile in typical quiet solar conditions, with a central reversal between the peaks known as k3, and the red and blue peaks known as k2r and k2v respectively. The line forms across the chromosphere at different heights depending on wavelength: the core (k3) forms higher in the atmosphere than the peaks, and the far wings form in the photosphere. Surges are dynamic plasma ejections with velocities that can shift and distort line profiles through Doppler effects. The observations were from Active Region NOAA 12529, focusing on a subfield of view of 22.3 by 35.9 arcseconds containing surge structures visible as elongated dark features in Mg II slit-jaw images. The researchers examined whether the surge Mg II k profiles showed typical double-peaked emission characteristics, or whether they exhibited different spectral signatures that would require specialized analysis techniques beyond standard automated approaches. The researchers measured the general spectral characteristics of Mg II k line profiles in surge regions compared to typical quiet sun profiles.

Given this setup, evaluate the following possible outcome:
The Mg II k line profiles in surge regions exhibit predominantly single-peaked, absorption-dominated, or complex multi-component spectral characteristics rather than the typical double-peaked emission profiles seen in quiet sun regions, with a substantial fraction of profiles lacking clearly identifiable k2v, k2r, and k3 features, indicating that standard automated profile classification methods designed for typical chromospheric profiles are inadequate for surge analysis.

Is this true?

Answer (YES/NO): NO